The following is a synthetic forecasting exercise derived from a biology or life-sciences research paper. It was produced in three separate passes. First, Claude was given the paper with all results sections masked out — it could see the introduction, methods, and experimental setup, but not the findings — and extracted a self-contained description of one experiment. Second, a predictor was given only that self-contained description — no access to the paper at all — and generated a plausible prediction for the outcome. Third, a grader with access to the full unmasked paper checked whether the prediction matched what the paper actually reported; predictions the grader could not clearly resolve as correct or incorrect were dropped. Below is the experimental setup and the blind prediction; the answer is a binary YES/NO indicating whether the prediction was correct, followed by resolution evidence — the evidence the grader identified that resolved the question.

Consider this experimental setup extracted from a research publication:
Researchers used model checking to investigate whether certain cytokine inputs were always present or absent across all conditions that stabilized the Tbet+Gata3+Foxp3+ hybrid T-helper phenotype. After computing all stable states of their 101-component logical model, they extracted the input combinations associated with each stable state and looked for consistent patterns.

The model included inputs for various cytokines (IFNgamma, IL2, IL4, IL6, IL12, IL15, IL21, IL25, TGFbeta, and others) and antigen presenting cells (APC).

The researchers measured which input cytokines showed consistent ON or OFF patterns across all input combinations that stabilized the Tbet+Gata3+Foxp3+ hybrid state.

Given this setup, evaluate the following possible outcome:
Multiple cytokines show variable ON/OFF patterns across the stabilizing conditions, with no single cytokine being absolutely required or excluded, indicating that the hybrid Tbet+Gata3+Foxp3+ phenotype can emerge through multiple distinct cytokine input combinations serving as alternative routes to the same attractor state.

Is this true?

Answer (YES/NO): NO